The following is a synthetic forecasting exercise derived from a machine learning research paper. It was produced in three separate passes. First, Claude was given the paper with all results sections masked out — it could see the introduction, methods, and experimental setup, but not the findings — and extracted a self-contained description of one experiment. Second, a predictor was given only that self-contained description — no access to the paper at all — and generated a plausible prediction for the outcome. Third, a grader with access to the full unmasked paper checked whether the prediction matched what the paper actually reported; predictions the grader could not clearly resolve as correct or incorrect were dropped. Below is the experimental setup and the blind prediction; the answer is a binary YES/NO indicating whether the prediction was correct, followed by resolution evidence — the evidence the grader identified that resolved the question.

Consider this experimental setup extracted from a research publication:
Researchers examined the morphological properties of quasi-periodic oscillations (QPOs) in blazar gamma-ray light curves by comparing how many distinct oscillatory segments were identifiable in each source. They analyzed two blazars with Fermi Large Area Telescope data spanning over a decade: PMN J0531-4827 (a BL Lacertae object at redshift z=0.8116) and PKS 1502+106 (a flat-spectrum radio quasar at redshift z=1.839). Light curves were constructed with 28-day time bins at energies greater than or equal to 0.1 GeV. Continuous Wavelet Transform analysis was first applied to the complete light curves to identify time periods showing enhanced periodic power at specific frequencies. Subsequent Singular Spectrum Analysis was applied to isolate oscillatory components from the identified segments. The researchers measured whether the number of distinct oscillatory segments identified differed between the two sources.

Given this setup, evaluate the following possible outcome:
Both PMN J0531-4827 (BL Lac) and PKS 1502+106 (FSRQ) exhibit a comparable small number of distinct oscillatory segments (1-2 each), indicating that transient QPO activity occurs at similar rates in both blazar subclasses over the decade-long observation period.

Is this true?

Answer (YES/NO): NO